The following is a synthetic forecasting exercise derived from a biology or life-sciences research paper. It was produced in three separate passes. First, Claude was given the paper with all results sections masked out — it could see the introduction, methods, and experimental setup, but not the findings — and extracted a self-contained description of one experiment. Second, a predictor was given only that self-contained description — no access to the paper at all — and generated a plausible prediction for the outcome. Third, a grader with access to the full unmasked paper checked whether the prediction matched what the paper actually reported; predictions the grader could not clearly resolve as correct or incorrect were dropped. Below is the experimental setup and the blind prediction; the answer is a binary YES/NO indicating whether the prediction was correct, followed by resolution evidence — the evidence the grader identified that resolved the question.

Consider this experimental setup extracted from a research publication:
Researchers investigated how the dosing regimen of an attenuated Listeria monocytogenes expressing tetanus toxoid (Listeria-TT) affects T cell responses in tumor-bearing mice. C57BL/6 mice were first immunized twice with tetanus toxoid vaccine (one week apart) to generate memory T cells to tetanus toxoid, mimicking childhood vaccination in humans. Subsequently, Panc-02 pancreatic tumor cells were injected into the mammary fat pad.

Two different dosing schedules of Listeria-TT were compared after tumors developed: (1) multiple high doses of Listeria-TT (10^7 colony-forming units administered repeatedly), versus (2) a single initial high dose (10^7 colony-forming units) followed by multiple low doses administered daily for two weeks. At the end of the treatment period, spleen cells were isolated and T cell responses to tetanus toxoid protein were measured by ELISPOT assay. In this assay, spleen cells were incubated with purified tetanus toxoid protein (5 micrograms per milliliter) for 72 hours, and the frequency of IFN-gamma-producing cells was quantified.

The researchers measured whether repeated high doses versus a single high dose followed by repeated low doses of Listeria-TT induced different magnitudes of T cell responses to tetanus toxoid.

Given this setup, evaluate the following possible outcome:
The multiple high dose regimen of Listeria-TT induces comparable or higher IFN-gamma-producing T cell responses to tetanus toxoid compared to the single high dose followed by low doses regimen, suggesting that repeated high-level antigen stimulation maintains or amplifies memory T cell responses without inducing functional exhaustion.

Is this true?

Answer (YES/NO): NO